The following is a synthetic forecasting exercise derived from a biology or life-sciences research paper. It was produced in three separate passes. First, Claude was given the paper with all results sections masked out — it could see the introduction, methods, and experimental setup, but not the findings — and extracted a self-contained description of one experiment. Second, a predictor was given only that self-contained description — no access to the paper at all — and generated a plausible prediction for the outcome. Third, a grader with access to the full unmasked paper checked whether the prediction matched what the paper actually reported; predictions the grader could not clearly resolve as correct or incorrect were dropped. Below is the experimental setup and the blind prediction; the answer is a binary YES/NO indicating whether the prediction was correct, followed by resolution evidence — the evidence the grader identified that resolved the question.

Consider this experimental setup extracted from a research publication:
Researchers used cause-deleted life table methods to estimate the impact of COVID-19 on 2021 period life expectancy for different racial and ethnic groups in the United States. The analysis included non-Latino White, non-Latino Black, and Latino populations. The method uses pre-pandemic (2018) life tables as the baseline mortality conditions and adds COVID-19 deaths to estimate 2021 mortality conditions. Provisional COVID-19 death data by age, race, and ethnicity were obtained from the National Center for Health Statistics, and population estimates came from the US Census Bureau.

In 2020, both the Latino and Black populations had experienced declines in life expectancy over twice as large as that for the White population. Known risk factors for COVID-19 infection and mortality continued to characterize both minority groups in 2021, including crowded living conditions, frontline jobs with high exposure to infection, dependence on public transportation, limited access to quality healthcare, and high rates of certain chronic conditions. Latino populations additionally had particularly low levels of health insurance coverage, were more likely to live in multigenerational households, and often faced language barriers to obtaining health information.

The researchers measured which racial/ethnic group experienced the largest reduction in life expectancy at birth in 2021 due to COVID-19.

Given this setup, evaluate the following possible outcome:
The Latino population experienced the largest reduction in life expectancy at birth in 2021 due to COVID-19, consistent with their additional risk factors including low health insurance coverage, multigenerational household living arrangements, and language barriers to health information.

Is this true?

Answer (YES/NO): YES